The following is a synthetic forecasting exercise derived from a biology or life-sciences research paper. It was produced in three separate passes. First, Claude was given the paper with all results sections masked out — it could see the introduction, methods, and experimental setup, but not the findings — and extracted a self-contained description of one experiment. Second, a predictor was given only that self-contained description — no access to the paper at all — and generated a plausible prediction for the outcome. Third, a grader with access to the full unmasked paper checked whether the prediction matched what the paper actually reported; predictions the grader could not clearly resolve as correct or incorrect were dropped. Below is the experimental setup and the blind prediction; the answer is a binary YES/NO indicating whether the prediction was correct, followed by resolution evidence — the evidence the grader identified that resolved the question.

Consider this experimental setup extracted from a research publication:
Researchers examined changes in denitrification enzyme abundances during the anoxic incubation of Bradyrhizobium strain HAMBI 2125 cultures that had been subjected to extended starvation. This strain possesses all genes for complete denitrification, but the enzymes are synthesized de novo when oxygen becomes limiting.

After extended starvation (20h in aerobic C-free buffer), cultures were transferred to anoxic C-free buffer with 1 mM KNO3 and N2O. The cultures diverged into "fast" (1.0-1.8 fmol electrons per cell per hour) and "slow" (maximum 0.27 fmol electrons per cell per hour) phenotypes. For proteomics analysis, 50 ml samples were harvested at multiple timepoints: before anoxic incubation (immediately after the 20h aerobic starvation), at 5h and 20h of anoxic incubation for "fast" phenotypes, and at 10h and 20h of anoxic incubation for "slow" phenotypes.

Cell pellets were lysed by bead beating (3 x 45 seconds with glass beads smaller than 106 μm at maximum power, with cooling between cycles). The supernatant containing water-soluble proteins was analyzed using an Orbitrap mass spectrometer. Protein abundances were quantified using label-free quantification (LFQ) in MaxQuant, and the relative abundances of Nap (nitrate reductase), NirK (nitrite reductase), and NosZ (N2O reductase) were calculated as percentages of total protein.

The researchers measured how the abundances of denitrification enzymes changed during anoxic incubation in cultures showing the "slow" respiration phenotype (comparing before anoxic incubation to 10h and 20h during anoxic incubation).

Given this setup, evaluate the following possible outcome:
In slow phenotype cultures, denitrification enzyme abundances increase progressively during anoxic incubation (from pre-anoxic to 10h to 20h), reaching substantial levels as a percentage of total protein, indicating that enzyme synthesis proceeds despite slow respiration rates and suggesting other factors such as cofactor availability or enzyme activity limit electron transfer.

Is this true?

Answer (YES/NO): YES